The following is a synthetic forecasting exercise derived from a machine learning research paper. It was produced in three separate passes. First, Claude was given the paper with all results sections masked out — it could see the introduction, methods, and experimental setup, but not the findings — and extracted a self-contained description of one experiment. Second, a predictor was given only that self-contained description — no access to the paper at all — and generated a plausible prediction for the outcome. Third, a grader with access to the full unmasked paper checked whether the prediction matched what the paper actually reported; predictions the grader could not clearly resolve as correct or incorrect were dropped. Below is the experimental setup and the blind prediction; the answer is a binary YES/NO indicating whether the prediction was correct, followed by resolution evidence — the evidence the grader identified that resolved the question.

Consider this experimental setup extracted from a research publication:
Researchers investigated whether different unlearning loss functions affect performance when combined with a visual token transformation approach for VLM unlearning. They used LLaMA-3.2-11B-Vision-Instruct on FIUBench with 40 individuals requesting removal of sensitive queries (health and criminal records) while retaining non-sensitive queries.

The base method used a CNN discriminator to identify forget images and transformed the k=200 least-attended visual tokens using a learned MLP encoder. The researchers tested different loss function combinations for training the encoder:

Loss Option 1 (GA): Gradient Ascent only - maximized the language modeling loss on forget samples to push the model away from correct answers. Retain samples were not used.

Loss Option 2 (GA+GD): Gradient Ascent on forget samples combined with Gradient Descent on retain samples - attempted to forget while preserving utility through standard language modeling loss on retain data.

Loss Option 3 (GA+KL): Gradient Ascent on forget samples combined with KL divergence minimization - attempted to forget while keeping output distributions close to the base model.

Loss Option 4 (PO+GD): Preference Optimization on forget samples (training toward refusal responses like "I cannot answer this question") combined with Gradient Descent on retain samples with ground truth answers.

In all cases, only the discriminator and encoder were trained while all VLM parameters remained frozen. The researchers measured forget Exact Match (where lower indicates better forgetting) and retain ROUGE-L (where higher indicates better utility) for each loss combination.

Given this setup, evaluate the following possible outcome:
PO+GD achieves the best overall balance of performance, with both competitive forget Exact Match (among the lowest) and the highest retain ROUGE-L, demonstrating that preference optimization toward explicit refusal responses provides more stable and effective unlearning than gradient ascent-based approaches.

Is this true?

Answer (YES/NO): YES